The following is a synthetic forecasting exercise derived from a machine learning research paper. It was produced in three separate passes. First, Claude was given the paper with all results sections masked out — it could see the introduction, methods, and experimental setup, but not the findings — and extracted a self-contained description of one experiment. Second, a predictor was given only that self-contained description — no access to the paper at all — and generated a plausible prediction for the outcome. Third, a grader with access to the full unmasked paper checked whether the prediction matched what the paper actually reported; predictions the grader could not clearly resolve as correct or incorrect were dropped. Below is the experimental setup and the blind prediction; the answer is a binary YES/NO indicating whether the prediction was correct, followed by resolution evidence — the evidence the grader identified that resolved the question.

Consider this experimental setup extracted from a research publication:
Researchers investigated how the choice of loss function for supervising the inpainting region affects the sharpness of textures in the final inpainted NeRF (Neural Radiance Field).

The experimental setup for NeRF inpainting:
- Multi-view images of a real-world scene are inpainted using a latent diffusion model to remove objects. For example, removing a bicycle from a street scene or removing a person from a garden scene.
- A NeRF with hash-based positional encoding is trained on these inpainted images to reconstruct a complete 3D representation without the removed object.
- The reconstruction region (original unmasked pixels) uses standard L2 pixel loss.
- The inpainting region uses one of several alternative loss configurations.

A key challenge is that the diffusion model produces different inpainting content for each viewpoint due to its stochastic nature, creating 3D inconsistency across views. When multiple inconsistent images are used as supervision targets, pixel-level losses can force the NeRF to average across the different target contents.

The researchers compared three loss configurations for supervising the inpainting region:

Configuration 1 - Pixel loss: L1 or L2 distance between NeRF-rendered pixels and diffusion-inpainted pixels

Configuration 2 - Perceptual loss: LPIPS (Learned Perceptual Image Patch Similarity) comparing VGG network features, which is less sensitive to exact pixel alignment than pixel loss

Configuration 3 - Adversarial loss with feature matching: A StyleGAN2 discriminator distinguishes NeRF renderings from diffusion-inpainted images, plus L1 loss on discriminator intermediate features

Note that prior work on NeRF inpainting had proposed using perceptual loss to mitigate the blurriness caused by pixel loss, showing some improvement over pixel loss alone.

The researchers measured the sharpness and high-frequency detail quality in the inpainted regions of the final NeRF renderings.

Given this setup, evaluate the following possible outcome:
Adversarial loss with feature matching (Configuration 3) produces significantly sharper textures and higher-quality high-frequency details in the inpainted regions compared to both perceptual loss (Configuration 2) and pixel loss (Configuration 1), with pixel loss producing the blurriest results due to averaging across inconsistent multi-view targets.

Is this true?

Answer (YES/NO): YES